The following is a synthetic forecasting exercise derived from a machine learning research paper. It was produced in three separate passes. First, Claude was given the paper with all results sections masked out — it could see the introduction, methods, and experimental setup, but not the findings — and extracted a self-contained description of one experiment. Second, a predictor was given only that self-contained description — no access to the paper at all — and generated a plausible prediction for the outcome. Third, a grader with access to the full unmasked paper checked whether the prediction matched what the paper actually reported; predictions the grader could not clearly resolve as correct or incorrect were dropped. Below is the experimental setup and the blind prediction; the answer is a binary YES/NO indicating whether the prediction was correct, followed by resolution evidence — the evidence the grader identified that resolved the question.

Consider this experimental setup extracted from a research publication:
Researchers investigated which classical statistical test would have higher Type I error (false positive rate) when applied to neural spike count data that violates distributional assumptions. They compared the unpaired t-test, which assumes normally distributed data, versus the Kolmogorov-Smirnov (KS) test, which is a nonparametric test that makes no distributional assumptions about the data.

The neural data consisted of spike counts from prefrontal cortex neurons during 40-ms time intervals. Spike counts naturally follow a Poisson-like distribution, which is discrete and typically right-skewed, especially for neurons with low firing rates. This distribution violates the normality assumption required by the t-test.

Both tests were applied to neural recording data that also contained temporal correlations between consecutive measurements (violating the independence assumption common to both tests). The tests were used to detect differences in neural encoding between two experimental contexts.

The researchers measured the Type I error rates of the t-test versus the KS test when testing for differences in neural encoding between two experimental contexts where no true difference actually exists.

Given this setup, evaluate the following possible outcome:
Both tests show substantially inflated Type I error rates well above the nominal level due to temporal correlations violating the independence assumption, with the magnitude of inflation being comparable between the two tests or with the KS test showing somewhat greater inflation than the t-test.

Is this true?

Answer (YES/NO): NO